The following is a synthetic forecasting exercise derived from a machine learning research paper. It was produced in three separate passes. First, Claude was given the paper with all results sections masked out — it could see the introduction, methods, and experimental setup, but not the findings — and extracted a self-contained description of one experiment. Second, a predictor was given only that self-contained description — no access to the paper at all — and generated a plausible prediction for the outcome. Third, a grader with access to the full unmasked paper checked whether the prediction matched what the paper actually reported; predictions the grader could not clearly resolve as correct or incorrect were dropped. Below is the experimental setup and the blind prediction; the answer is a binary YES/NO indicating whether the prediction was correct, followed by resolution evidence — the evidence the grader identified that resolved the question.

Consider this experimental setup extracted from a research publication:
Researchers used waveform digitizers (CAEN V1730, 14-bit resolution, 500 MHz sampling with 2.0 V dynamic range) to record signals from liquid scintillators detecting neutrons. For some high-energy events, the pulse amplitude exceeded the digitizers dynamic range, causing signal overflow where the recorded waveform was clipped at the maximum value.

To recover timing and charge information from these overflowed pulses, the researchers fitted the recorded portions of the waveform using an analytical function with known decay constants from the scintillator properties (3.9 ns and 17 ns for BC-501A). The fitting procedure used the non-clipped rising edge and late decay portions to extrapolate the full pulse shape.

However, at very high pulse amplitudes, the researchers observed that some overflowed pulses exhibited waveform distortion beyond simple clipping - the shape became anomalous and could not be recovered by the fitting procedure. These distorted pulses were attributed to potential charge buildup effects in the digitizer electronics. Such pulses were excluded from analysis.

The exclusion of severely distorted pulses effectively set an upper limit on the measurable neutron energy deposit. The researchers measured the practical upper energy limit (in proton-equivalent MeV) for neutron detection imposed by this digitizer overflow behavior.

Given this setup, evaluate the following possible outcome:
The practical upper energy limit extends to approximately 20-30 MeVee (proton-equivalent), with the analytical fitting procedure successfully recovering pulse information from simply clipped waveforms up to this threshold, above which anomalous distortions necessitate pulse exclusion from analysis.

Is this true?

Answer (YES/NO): NO